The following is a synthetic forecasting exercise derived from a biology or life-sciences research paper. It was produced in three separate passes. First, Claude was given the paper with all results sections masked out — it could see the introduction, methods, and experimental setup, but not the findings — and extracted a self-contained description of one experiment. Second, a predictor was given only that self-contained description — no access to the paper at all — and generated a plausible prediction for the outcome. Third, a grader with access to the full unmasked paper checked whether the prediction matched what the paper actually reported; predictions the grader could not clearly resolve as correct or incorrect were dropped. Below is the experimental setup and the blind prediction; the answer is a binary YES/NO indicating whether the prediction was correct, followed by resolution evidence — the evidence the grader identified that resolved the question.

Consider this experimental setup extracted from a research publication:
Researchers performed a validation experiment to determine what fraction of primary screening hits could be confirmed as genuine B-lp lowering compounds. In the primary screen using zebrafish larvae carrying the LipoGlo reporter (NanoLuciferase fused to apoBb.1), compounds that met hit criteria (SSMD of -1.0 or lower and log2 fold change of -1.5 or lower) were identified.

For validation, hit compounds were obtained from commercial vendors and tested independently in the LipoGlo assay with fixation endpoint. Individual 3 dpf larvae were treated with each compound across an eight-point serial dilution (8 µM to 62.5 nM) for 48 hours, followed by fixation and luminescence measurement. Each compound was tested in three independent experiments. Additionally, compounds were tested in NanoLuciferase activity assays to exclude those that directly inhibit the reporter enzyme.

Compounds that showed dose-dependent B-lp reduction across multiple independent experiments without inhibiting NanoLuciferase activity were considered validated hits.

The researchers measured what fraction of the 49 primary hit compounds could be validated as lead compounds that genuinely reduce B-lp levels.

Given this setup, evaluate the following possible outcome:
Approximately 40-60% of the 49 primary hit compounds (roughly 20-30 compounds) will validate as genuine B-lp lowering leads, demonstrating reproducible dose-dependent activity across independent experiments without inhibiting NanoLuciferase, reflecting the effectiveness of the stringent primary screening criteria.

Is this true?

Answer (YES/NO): NO